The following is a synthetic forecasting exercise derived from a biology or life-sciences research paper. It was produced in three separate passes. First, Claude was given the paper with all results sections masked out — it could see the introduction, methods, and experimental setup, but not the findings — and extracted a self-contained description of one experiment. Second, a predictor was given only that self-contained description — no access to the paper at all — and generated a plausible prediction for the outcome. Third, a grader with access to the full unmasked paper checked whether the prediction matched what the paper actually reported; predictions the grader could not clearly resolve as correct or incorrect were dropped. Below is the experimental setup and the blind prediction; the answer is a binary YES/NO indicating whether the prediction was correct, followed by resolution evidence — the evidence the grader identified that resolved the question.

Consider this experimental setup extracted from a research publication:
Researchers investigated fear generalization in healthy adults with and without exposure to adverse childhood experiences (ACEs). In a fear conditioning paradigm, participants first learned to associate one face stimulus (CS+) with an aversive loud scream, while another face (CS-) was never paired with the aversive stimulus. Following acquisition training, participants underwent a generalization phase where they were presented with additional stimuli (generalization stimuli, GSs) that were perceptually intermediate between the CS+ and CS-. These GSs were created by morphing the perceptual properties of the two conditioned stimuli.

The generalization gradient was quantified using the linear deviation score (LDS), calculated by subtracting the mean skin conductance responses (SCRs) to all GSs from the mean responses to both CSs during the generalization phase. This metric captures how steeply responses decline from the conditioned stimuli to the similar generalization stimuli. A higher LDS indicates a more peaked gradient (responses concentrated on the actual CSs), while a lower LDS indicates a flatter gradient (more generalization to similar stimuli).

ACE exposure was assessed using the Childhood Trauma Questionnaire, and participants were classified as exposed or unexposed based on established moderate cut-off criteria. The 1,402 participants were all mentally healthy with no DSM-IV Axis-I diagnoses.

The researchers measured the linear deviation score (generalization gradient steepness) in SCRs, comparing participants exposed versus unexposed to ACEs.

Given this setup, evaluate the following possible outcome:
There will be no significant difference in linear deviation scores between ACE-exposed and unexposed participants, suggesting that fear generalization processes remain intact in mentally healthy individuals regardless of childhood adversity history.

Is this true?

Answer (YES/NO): YES